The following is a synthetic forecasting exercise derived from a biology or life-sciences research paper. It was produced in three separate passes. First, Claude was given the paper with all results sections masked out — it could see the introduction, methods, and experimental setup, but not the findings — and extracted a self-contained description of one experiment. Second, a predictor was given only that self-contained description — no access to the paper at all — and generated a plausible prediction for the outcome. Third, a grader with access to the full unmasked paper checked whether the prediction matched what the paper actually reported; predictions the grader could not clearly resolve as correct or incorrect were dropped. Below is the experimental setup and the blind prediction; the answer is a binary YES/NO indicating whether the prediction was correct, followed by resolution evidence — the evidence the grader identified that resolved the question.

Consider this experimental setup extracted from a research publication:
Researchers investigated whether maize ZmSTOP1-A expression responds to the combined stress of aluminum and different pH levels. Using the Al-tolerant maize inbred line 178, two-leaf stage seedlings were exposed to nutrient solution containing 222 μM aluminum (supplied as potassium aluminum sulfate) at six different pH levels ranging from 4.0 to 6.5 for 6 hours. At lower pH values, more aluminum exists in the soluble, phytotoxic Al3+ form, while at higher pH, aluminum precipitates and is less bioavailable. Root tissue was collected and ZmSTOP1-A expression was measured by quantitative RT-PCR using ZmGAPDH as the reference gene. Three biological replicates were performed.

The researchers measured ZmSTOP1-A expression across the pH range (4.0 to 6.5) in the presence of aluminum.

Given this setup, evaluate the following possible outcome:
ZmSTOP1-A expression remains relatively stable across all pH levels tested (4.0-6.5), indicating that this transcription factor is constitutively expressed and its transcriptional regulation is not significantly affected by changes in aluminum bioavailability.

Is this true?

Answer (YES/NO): YES